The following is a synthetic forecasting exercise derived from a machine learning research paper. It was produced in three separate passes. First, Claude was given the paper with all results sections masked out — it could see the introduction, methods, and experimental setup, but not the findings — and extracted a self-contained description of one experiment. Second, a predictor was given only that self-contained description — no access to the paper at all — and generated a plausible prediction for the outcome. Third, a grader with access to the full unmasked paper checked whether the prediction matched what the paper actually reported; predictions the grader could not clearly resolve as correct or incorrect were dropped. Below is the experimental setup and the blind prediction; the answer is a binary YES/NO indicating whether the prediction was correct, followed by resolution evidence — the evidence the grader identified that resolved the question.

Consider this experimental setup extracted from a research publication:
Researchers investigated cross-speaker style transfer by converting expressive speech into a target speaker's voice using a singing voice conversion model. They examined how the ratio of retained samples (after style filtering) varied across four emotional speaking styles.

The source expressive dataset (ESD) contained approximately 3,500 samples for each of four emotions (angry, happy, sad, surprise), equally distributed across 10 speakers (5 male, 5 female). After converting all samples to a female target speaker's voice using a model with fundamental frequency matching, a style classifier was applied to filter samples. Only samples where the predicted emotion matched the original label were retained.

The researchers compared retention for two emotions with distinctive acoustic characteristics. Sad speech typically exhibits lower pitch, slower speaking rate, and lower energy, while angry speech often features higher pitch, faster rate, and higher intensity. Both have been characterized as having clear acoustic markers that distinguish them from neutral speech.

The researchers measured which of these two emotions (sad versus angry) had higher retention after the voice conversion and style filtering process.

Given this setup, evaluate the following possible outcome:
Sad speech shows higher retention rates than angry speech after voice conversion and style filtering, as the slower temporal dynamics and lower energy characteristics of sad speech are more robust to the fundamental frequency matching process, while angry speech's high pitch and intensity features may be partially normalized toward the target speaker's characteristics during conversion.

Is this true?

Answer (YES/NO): YES